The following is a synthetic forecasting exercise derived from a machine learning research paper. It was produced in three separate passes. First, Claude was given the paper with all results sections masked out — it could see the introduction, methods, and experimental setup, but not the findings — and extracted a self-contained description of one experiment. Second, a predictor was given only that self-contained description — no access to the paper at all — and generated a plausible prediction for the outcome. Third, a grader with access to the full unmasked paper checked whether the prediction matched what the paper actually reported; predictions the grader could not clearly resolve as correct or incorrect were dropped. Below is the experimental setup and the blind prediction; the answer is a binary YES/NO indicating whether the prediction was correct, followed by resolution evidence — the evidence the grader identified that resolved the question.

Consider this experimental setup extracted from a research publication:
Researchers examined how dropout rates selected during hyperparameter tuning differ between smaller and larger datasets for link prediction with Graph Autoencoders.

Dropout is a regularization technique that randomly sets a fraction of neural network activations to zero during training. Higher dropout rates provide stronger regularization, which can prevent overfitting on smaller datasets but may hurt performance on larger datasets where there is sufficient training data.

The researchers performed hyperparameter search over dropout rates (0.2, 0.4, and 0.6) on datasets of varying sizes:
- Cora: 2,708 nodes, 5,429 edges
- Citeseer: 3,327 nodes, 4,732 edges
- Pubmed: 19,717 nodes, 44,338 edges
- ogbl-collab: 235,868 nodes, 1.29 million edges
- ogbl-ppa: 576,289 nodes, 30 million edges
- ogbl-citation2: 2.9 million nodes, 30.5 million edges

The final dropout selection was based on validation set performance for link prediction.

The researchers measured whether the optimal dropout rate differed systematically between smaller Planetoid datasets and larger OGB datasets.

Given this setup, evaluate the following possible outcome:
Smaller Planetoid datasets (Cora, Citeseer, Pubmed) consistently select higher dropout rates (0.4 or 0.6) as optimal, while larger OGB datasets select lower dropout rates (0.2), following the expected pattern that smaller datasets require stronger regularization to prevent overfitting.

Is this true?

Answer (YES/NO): YES